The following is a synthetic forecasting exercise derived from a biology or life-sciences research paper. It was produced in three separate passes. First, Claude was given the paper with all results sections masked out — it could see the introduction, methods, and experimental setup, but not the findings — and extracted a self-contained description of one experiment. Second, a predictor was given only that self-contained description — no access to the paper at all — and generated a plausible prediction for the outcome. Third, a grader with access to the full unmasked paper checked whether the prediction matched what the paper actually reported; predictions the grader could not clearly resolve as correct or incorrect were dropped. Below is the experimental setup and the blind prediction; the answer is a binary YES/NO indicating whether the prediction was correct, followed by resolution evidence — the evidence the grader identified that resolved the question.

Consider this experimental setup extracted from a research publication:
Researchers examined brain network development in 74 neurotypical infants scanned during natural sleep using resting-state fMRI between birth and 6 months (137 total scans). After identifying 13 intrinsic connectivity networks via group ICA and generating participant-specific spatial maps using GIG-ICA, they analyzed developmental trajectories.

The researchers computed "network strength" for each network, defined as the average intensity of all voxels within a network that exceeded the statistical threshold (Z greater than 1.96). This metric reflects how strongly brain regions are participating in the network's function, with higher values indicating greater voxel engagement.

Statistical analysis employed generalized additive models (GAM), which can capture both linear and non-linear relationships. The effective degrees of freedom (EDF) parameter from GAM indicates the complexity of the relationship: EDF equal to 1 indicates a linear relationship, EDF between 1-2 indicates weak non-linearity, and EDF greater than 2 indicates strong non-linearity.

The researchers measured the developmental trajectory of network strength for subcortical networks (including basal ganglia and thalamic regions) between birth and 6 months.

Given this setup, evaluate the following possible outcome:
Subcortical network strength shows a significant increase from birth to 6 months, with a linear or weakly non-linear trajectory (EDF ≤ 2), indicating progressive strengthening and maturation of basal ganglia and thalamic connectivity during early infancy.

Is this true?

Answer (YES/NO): NO